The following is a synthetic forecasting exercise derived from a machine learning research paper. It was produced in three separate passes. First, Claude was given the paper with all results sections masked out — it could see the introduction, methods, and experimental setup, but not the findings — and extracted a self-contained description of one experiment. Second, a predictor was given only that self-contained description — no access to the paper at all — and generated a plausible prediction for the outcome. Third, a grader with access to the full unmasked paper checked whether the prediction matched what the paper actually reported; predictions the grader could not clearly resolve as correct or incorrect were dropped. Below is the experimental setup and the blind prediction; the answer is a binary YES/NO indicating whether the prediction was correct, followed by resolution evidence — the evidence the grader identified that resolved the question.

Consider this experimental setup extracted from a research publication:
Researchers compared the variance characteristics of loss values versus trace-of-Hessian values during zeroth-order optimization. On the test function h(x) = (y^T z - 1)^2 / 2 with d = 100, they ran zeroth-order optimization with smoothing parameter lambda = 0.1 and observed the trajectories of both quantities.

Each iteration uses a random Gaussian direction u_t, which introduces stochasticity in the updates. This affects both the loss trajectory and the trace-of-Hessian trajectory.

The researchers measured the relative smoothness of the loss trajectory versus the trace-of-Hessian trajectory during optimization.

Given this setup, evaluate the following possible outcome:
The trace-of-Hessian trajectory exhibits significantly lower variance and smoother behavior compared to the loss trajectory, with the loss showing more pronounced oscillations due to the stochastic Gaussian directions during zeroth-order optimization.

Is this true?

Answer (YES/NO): YES